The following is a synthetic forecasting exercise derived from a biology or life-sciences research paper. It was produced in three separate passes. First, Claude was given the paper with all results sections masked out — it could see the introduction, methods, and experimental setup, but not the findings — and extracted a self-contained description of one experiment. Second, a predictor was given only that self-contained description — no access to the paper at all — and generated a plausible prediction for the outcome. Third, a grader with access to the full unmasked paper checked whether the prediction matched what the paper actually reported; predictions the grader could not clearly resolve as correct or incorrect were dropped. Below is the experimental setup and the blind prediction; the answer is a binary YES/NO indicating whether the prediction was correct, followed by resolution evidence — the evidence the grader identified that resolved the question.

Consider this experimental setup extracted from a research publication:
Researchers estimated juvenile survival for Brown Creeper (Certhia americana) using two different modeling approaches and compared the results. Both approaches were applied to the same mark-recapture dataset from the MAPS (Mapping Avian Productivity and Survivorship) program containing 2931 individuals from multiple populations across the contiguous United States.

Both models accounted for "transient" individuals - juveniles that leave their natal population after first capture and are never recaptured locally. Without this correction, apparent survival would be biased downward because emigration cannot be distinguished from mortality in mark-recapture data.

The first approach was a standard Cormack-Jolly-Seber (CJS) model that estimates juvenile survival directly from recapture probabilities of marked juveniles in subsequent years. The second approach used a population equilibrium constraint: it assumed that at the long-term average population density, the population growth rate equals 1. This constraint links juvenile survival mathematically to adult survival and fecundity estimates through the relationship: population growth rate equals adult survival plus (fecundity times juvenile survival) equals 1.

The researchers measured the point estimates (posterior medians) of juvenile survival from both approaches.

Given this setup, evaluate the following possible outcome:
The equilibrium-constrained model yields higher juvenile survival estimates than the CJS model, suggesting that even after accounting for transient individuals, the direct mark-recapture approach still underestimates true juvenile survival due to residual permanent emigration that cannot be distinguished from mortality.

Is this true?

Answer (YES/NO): NO